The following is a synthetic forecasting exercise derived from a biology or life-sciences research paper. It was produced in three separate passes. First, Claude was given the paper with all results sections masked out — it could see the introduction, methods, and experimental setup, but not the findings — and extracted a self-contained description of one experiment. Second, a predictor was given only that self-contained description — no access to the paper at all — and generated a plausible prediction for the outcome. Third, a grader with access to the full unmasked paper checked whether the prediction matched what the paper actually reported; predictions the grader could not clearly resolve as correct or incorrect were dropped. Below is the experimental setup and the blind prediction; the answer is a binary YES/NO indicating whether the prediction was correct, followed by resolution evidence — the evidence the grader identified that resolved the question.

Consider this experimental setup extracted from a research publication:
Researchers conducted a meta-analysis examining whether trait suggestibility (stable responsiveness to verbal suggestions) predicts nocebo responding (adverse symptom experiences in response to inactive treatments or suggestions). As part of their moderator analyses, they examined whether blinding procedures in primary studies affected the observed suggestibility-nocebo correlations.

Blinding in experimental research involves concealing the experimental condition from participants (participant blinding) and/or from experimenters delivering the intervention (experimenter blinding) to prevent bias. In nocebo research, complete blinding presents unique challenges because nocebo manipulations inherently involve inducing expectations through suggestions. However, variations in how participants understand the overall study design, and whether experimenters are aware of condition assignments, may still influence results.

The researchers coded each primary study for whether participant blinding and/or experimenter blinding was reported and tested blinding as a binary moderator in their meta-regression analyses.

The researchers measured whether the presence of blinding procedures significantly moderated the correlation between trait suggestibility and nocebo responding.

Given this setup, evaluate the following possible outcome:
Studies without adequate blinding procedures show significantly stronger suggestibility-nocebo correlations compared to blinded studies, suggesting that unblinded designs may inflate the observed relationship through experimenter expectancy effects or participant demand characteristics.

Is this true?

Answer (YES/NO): NO